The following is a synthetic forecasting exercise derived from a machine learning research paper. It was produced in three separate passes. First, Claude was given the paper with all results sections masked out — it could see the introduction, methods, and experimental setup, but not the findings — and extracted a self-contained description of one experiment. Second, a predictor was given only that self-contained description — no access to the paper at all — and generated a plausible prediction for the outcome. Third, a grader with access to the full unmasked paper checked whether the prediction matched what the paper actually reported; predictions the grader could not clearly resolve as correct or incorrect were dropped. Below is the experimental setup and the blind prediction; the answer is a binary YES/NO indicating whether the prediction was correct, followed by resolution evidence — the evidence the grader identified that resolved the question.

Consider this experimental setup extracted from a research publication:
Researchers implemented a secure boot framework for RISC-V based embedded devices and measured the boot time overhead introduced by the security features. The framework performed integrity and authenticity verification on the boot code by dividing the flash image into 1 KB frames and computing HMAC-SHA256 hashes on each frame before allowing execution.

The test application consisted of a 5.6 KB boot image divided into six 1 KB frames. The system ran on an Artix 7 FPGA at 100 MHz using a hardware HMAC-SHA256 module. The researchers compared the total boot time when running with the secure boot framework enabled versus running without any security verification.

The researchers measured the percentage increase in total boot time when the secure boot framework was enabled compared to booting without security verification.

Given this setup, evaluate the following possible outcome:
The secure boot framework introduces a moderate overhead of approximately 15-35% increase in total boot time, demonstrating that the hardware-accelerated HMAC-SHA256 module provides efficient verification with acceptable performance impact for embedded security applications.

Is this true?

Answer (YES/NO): NO